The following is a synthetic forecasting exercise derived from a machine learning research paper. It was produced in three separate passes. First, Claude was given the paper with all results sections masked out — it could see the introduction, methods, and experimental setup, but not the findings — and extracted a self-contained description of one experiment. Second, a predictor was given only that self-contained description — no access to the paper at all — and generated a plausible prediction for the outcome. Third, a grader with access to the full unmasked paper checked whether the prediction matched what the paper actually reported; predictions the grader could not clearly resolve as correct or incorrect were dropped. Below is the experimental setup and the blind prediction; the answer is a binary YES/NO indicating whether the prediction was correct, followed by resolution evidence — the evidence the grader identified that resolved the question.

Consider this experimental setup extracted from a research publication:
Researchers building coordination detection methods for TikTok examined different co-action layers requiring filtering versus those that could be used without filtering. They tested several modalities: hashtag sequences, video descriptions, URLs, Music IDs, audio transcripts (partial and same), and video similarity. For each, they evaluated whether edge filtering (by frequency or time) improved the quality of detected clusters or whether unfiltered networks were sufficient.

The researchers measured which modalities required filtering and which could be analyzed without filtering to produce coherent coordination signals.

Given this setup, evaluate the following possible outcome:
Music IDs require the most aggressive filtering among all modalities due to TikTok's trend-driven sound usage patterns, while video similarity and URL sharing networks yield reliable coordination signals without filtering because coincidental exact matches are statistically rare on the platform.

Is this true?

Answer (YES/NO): NO